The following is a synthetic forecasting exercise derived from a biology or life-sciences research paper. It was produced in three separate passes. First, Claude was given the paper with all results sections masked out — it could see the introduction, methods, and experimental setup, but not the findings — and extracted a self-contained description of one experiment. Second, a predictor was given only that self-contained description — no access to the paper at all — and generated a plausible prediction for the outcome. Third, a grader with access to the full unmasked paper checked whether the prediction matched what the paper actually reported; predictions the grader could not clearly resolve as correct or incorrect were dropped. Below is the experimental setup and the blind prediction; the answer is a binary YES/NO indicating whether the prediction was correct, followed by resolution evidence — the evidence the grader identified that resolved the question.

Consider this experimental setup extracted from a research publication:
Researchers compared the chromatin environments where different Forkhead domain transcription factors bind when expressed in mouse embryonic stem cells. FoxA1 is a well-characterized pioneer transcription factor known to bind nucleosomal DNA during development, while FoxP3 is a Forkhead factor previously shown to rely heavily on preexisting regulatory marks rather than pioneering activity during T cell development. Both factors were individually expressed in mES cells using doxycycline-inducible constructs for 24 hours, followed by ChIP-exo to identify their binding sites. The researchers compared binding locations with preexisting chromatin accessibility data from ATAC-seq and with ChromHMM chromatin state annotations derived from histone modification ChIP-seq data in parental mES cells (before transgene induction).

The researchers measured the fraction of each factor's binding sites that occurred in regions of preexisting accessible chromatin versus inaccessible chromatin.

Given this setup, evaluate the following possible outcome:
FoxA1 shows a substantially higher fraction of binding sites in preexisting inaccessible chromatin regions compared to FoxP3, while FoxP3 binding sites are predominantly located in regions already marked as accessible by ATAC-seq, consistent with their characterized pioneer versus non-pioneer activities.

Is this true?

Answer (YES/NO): YES